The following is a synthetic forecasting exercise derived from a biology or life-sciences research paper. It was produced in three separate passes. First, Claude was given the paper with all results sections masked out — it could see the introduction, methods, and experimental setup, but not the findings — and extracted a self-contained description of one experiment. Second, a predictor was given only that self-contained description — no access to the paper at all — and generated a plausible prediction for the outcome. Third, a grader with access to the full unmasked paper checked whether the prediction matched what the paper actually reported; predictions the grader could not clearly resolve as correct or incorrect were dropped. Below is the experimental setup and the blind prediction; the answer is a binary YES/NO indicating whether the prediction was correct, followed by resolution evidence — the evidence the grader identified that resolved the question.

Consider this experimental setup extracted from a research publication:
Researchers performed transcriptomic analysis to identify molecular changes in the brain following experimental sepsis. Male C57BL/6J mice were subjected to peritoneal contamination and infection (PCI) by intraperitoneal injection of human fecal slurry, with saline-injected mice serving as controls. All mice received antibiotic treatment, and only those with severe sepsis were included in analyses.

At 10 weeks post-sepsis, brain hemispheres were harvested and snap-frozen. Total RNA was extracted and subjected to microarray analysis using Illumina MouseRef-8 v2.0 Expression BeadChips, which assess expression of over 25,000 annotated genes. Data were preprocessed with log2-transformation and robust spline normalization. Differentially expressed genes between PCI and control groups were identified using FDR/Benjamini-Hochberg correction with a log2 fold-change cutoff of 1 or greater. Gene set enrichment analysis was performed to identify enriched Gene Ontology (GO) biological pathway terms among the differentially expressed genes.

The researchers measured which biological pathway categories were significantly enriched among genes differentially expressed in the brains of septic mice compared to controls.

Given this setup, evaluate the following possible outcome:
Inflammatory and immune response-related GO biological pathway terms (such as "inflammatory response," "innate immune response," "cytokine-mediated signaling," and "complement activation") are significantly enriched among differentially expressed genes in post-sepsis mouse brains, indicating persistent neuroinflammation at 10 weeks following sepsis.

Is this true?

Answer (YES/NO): NO